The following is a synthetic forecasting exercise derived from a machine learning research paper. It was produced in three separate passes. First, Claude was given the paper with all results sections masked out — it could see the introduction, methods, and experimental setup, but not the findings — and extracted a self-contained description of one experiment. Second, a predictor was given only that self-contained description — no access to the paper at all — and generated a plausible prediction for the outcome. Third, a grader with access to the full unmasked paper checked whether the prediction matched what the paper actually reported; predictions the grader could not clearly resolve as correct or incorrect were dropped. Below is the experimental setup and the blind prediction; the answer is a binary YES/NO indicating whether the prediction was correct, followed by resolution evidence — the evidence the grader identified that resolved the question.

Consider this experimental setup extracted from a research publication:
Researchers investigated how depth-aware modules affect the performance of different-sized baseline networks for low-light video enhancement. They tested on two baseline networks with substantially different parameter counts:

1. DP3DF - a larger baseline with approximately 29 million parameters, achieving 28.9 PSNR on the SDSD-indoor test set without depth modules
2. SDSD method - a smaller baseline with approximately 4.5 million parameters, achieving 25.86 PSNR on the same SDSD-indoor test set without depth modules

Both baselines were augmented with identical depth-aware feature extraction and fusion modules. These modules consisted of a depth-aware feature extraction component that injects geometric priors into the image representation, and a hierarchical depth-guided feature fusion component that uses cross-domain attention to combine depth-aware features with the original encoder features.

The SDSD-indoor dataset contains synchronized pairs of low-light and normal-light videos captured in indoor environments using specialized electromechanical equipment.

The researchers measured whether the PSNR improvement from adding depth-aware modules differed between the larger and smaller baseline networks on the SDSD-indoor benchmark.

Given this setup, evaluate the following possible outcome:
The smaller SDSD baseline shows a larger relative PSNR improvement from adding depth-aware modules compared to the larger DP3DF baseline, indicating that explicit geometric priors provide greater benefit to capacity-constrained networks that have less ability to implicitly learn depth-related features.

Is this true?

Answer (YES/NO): YES